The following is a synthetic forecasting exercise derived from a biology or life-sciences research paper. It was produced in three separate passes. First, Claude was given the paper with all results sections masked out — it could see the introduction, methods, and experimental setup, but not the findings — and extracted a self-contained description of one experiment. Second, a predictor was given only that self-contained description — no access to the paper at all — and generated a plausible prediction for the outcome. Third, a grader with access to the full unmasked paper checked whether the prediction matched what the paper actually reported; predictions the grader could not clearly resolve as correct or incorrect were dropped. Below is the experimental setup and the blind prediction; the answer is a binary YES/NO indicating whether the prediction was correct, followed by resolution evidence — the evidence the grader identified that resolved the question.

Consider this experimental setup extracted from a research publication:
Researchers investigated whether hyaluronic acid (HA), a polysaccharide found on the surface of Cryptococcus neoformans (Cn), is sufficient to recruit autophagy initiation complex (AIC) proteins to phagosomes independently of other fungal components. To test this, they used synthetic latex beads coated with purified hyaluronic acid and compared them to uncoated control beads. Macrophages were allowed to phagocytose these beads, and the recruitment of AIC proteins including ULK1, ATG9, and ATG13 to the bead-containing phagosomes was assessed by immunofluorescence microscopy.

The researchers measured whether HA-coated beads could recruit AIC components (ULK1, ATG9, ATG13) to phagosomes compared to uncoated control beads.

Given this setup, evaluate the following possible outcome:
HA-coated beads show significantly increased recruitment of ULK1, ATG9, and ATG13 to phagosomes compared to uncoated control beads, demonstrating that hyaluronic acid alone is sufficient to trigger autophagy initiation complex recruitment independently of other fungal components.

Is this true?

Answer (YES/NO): NO